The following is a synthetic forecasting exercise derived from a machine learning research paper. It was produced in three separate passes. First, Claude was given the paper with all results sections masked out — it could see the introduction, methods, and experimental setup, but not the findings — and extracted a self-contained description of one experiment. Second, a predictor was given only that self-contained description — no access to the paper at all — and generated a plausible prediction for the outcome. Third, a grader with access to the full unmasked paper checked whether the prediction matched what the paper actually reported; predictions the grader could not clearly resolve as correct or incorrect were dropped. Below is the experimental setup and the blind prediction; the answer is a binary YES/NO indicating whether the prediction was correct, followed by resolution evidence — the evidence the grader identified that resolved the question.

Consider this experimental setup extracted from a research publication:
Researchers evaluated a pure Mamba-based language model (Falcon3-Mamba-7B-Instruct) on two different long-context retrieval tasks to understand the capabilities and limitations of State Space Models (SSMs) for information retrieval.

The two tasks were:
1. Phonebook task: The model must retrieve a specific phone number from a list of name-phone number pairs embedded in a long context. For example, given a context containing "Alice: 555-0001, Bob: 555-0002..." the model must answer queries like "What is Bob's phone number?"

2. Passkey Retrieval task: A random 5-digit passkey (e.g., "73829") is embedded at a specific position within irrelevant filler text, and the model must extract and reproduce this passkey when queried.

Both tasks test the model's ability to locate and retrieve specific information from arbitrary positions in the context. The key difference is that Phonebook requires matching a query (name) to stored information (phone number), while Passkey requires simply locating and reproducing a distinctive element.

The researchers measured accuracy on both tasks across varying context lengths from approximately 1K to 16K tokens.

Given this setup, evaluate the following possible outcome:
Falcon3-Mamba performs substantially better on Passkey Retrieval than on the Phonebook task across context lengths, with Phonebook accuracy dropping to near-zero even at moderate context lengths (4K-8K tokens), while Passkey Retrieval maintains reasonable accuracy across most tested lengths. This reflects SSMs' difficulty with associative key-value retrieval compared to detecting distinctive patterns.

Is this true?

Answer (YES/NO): NO